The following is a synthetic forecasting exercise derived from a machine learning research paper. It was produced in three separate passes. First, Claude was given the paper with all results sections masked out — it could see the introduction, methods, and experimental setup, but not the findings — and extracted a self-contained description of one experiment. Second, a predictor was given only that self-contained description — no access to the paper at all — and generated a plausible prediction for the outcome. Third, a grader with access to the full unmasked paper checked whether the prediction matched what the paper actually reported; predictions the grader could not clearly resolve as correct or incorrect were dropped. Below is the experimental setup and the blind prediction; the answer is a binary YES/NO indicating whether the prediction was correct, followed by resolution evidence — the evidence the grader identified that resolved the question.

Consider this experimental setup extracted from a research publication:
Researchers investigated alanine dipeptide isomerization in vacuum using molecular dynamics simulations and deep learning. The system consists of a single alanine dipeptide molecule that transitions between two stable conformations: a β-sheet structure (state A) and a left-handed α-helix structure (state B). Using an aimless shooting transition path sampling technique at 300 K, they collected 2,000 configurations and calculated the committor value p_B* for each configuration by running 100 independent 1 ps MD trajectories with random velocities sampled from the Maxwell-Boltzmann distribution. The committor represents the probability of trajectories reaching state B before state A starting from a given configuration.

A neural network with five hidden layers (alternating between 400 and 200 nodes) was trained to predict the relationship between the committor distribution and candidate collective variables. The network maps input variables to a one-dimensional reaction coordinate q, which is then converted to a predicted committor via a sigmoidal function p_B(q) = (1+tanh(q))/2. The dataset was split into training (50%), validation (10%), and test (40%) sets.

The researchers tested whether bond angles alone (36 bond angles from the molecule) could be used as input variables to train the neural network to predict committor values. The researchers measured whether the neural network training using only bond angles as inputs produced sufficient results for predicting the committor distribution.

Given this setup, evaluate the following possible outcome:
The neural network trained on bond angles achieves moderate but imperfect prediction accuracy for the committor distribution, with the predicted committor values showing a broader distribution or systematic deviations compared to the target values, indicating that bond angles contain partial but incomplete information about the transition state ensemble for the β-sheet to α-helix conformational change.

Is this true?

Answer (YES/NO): NO